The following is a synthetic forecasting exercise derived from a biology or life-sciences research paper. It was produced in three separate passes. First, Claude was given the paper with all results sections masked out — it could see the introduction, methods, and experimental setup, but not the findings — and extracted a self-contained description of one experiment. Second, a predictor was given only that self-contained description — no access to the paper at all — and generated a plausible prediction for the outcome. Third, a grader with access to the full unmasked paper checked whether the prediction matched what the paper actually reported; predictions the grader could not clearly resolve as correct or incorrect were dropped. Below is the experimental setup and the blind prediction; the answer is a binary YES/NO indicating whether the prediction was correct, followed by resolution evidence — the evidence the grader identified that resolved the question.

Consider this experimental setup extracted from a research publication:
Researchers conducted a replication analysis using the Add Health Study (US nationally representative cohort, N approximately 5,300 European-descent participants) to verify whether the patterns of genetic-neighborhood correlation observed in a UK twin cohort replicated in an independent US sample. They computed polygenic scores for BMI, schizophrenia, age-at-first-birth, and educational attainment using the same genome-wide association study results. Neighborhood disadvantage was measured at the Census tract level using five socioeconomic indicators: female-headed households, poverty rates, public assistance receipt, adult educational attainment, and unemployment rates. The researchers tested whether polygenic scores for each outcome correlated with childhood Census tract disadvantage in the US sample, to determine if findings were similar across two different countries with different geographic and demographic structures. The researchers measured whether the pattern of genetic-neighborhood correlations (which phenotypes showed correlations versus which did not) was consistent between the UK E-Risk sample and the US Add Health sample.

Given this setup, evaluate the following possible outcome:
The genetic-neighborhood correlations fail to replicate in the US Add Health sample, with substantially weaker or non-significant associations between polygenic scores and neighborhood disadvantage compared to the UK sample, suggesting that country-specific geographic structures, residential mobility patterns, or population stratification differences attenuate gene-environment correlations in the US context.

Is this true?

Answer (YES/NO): NO